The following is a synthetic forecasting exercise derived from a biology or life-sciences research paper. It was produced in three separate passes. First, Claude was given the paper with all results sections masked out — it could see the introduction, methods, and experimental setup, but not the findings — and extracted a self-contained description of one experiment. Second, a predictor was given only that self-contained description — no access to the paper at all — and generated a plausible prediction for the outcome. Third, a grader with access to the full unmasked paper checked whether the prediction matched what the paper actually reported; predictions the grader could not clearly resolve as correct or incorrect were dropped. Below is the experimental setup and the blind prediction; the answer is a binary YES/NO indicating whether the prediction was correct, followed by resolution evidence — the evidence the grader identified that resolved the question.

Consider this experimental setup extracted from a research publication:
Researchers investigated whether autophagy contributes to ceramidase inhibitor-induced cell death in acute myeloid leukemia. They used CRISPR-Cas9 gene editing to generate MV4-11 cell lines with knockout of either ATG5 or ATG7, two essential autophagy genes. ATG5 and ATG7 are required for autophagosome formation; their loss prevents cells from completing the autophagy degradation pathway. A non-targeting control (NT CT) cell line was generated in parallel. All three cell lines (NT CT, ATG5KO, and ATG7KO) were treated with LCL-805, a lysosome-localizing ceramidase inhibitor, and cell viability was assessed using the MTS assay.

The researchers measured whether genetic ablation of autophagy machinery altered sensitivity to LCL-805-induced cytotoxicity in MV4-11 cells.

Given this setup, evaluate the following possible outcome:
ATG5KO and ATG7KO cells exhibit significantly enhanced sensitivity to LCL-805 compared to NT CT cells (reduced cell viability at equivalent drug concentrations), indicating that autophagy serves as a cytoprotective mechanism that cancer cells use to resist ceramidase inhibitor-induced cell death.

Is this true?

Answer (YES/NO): NO